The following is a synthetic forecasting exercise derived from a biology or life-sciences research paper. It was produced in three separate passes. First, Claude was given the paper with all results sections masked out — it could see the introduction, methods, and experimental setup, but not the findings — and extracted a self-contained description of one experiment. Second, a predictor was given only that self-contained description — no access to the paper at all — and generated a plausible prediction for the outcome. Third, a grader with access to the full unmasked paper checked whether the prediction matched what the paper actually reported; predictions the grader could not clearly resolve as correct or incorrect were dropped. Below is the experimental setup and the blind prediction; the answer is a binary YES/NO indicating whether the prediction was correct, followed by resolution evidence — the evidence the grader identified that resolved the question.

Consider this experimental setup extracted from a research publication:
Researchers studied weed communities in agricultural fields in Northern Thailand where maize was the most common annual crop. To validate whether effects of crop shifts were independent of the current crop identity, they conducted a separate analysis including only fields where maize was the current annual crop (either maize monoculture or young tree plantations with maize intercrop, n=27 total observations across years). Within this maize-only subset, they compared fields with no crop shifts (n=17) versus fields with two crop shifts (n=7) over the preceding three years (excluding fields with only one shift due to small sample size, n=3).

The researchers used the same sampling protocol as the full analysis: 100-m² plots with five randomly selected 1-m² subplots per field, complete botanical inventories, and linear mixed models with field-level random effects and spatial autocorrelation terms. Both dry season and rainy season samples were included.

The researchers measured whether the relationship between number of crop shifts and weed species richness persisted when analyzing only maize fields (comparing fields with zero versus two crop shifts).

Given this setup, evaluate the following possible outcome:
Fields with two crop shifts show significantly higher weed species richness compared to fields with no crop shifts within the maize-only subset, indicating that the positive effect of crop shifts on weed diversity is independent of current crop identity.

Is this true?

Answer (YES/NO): NO